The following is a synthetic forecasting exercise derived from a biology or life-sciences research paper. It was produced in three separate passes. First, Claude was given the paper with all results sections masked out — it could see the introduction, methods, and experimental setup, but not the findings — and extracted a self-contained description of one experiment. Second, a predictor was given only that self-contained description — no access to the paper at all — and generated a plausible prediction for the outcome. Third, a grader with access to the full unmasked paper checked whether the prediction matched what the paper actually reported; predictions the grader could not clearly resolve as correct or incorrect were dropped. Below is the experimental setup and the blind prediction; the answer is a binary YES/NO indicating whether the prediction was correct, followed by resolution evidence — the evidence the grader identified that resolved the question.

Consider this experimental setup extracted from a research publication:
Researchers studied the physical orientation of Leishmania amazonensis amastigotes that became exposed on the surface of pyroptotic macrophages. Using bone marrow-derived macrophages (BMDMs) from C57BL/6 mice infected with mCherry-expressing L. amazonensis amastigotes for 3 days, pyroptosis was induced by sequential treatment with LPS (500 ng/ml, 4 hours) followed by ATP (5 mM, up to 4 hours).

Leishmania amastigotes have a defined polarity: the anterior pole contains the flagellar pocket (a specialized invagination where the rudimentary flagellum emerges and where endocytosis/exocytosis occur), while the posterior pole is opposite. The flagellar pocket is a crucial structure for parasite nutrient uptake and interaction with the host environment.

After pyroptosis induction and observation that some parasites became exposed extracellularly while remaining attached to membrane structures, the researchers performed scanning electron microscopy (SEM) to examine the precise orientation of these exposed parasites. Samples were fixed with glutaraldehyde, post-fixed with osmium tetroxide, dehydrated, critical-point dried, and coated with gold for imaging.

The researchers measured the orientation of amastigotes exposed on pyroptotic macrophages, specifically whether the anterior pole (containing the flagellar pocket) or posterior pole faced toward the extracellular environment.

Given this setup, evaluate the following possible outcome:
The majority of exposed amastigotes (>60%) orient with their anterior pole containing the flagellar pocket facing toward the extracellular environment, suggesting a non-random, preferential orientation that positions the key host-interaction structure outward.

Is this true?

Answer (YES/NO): NO